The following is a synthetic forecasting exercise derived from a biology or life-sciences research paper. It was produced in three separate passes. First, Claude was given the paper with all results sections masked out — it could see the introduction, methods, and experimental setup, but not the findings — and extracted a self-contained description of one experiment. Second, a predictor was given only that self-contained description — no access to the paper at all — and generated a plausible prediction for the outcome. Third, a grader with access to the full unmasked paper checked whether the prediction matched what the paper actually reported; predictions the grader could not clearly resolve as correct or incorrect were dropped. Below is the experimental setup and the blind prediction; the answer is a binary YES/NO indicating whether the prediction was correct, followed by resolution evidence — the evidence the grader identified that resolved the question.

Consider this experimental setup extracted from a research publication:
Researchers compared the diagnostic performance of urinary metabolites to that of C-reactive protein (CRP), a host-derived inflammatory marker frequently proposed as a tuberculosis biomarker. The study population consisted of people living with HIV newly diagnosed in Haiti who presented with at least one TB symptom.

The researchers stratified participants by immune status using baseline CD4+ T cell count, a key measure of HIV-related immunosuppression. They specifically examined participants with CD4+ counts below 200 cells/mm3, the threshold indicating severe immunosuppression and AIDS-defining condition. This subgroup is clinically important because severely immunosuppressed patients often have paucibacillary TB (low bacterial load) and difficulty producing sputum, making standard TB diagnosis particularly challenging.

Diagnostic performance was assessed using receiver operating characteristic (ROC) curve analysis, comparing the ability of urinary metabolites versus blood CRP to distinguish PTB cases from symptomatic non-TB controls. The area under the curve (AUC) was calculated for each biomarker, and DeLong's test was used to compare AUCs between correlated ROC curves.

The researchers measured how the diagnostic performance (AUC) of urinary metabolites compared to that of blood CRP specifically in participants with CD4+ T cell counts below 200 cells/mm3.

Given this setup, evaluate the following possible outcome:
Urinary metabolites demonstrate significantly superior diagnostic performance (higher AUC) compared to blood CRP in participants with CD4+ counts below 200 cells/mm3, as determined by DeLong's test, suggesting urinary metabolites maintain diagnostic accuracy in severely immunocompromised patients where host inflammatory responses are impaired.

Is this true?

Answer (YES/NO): NO